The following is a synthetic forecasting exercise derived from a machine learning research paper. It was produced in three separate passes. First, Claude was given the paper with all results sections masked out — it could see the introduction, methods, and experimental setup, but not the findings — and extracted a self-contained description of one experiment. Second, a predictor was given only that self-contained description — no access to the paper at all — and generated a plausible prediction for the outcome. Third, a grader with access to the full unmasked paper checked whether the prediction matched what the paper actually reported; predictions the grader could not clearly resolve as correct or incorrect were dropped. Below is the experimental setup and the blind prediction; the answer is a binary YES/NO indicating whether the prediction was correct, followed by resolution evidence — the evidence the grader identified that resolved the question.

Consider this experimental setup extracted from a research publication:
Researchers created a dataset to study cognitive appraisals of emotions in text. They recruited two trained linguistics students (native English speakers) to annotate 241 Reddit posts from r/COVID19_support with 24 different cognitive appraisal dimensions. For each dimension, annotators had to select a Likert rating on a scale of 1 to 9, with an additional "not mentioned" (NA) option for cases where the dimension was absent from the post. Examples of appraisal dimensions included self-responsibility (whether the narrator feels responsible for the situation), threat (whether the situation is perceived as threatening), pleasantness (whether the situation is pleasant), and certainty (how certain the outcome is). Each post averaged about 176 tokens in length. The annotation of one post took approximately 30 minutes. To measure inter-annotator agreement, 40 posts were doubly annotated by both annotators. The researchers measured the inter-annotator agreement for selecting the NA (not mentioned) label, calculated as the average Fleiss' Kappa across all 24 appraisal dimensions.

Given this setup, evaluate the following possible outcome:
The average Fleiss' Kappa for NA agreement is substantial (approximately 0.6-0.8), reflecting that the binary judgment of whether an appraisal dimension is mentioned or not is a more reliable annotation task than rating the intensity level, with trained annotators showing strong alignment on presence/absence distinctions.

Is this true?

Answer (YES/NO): YES